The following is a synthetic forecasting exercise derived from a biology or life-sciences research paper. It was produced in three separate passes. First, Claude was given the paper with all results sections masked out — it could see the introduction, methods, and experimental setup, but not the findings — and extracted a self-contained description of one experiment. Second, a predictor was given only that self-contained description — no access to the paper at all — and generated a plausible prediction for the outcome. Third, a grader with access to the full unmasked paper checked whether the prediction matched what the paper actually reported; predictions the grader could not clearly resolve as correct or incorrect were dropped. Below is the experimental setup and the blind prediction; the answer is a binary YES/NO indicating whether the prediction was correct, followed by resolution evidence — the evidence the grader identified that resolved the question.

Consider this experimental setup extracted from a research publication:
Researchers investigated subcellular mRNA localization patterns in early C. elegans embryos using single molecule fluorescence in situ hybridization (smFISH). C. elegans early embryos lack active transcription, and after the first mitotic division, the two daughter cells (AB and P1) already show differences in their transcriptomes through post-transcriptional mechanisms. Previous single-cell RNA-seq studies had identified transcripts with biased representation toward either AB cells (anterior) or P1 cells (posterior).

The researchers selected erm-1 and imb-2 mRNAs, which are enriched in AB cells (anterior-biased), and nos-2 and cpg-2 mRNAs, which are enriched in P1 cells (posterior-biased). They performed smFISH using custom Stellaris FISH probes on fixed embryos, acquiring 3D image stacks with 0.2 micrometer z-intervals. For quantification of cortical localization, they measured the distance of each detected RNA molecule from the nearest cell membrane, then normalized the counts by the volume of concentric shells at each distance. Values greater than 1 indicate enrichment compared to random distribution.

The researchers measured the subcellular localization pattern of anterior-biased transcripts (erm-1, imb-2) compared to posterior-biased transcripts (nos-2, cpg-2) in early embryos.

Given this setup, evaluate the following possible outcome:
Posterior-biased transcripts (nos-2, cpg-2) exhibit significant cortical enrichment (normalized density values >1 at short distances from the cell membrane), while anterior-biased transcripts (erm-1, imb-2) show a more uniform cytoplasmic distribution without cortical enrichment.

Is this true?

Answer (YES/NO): NO